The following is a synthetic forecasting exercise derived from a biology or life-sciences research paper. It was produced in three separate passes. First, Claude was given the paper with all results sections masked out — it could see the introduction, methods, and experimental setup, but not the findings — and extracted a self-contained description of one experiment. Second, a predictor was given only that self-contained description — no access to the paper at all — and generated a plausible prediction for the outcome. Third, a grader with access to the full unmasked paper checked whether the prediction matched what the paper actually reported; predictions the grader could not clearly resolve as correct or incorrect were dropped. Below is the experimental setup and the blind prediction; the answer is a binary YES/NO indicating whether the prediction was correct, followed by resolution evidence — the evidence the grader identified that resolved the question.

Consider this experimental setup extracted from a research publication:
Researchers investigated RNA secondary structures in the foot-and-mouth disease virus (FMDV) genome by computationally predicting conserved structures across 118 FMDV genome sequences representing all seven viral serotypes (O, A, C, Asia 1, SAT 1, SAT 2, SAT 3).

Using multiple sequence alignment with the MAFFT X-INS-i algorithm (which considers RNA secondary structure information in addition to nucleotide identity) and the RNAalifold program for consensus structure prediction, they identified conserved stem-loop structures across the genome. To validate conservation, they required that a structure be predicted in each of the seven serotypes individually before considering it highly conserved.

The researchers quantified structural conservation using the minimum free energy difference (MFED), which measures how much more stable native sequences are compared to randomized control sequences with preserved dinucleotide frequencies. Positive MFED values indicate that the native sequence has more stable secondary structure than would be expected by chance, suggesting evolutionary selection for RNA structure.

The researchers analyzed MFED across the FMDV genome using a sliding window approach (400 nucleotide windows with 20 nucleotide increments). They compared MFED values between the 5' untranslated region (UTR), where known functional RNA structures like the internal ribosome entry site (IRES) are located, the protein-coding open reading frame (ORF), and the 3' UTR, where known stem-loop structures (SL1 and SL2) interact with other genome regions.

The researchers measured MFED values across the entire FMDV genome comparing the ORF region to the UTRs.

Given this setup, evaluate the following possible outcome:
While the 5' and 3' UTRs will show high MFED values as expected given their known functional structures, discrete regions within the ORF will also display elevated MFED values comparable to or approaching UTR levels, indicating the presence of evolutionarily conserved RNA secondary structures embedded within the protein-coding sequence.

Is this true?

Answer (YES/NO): YES